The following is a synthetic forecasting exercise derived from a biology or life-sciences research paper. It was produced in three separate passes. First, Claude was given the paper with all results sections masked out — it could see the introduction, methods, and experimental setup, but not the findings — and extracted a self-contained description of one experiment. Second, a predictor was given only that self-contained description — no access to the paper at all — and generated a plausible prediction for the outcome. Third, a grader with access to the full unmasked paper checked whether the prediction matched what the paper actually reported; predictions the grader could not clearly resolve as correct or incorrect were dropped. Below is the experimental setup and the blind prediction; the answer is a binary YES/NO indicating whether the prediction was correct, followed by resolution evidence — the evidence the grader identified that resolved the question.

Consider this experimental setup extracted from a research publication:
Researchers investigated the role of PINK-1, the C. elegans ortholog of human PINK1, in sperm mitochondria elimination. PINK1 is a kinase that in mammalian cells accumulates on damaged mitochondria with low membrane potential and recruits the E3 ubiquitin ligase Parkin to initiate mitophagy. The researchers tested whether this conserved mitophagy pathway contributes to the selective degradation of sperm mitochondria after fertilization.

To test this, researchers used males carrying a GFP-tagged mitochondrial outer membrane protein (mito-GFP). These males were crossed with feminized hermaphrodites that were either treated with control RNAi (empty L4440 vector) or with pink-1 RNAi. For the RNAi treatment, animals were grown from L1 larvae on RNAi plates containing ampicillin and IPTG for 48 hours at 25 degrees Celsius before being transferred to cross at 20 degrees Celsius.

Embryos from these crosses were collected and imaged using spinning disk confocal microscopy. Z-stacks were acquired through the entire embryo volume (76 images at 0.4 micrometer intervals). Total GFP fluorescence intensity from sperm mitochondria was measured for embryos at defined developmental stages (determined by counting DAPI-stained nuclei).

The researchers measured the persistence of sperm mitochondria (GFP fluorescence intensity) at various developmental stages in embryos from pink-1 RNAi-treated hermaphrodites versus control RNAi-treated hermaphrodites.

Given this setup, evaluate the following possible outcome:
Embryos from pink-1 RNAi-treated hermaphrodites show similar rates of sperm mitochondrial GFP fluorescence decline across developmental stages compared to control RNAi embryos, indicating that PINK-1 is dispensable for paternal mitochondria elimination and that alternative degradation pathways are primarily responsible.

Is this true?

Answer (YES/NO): NO